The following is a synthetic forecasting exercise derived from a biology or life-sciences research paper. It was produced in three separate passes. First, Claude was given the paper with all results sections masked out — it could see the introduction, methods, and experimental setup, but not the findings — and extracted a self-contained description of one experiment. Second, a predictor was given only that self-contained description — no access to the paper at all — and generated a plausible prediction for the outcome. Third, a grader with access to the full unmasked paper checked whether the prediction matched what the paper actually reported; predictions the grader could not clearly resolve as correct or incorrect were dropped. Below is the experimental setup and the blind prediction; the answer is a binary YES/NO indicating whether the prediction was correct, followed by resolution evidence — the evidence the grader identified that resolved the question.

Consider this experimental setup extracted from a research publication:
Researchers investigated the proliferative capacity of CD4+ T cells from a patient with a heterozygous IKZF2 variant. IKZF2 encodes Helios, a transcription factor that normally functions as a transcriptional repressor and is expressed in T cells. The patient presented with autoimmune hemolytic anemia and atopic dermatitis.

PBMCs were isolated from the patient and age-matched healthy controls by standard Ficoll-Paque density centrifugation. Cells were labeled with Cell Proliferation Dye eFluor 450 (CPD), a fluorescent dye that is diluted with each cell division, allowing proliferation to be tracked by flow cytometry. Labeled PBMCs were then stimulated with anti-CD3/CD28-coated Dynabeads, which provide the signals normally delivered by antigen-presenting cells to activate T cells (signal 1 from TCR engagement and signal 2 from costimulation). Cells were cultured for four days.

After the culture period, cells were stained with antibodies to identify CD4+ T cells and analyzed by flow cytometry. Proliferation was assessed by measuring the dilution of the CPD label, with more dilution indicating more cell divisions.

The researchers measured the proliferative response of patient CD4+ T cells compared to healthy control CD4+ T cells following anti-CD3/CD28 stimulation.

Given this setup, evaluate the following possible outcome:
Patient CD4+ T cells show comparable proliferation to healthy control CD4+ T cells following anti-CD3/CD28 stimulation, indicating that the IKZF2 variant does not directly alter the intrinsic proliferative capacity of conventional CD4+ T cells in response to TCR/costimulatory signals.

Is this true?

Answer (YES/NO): NO